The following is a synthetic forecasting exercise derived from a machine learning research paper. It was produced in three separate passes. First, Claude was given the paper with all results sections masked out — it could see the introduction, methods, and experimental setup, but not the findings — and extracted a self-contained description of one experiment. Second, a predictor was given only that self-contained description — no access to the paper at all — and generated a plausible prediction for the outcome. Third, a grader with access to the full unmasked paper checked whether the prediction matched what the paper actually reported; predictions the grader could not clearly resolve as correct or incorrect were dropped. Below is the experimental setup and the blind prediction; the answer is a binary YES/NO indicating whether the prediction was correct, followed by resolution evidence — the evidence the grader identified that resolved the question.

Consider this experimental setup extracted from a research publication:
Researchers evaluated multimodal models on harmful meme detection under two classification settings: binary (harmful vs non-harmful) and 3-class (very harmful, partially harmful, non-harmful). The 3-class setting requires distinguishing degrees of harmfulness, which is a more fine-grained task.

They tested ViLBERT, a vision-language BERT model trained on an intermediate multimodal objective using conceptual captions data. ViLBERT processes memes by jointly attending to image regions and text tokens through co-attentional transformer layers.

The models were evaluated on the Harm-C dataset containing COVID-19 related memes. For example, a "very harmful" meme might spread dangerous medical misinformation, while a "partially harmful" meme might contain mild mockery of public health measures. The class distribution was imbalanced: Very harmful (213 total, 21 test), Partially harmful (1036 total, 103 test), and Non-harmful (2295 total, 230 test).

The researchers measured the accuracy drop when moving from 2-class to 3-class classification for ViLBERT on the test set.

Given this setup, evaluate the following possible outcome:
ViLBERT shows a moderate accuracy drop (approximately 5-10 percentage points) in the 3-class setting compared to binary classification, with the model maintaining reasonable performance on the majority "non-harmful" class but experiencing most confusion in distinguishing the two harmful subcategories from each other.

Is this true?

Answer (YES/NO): NO